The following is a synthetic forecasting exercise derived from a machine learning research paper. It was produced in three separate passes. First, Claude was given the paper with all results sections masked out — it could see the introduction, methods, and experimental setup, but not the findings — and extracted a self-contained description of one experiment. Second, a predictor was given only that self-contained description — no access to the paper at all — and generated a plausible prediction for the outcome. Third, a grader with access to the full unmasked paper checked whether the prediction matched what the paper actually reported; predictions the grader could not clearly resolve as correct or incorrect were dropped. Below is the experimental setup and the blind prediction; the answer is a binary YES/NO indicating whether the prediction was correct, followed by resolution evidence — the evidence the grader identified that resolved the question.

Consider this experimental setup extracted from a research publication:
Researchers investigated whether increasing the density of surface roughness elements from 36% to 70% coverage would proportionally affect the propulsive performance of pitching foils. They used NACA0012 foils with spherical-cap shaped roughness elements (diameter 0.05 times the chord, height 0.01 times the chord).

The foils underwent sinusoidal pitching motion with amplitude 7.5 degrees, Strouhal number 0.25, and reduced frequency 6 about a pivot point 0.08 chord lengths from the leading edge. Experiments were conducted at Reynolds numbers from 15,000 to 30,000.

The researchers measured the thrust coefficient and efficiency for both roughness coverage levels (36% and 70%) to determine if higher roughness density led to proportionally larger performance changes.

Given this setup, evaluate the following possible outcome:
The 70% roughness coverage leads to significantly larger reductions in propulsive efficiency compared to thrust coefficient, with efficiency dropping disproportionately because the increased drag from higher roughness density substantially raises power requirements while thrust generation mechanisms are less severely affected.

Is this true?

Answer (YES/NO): NO